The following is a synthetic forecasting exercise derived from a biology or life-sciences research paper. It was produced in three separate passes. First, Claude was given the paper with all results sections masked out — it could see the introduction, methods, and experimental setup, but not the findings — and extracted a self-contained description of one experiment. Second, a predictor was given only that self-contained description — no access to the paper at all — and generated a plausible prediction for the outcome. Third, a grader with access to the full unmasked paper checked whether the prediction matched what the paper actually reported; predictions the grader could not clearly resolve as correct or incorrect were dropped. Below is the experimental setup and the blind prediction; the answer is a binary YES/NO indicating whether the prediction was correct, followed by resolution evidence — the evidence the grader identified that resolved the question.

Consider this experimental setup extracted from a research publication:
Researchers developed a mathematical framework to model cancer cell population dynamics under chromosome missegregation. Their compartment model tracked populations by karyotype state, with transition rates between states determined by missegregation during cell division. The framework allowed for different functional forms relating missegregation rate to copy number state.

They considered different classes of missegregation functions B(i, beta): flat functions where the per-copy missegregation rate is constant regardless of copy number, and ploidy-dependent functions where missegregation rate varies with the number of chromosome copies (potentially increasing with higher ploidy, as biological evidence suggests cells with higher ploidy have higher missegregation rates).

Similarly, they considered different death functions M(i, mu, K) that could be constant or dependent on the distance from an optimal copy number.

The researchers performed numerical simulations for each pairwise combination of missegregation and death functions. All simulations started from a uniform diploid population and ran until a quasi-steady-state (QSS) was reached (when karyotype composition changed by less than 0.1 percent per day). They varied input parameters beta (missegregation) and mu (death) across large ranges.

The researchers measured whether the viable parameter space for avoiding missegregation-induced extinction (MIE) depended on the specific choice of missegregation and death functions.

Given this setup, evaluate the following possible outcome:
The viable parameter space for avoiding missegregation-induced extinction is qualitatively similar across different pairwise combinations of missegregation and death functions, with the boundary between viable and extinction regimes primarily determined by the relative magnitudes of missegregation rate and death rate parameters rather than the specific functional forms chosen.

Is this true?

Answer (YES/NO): NO